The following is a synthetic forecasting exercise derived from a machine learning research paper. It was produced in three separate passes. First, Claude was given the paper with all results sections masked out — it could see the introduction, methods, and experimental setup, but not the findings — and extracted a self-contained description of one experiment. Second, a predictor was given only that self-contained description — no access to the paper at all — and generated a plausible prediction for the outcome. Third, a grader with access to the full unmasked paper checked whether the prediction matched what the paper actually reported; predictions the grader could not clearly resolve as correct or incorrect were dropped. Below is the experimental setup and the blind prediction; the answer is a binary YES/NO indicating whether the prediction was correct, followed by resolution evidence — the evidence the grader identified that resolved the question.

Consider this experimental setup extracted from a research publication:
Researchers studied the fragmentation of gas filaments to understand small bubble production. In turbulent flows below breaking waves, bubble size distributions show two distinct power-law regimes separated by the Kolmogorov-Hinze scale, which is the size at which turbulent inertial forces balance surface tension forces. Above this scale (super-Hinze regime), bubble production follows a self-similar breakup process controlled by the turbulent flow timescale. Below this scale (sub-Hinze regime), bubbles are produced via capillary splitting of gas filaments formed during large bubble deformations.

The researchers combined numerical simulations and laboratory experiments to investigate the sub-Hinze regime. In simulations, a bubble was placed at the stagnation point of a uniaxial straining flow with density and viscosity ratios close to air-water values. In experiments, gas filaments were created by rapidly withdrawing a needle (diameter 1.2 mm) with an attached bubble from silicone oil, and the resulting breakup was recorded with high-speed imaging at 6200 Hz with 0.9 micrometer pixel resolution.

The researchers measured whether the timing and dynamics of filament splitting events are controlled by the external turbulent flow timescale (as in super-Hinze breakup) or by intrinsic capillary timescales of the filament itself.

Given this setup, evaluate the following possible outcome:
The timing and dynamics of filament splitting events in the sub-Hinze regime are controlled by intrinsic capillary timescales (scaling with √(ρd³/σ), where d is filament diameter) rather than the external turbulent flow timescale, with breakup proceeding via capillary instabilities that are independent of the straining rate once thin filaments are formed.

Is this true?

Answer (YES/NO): YES